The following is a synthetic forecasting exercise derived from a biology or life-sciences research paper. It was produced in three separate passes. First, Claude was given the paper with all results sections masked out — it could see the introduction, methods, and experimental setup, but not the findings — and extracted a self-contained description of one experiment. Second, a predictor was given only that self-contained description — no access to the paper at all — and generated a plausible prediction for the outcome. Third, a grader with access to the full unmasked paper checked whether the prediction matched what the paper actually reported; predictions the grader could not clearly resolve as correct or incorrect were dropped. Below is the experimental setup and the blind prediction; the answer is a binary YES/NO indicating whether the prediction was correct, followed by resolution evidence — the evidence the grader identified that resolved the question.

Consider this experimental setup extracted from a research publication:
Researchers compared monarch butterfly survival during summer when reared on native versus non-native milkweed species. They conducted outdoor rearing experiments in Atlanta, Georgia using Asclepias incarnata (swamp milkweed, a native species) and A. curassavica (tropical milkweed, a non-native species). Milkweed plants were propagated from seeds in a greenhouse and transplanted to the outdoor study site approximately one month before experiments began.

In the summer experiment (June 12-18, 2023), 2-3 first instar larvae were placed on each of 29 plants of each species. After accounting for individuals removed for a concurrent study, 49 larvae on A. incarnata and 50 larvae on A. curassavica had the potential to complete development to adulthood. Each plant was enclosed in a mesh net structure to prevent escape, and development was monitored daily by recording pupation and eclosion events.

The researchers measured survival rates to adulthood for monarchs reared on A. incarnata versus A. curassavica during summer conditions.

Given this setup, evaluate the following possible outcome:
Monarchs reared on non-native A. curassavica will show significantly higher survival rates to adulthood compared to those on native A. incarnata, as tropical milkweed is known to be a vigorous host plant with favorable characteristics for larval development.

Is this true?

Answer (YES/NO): NO